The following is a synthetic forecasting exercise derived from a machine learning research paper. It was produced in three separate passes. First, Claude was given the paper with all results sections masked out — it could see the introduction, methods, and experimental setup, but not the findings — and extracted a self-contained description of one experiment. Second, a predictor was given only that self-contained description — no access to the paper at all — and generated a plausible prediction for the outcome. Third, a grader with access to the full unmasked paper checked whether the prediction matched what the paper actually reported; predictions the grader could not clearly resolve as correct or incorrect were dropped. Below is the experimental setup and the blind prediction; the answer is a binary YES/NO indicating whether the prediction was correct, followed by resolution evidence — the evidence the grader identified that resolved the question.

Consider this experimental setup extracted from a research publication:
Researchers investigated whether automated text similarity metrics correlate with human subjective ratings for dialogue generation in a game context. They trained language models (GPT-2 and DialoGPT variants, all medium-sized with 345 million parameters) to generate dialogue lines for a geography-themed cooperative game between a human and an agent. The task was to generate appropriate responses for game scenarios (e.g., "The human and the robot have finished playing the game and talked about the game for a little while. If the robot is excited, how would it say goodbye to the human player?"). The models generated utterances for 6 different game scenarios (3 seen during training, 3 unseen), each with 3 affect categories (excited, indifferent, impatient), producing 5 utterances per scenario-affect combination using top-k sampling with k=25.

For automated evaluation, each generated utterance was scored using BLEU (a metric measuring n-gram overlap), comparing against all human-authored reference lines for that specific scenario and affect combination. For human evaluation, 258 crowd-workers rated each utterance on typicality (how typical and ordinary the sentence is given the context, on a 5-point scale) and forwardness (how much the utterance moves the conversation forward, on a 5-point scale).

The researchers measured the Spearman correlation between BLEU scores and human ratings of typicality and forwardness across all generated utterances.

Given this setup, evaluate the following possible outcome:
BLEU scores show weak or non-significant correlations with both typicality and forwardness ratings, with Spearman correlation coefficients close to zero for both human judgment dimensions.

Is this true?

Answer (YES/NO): NO